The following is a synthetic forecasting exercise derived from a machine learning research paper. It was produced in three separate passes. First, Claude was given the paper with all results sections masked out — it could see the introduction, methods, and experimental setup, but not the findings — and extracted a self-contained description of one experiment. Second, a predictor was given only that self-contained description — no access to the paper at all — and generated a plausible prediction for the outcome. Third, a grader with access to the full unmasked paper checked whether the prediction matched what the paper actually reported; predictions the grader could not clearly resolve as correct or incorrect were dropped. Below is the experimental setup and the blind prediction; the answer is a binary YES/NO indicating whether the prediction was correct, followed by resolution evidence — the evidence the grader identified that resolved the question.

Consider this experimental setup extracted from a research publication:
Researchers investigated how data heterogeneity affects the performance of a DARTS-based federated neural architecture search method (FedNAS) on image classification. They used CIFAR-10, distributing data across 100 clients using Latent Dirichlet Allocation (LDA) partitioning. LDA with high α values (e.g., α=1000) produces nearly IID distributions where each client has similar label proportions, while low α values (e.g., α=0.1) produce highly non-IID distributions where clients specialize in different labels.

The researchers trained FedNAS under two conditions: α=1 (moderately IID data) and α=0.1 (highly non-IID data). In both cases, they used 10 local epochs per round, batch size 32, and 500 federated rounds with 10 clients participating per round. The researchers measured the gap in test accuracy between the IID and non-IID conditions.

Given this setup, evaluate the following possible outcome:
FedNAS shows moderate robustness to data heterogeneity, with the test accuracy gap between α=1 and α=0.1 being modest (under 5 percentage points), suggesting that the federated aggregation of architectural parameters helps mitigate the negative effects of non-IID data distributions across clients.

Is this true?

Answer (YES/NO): NO